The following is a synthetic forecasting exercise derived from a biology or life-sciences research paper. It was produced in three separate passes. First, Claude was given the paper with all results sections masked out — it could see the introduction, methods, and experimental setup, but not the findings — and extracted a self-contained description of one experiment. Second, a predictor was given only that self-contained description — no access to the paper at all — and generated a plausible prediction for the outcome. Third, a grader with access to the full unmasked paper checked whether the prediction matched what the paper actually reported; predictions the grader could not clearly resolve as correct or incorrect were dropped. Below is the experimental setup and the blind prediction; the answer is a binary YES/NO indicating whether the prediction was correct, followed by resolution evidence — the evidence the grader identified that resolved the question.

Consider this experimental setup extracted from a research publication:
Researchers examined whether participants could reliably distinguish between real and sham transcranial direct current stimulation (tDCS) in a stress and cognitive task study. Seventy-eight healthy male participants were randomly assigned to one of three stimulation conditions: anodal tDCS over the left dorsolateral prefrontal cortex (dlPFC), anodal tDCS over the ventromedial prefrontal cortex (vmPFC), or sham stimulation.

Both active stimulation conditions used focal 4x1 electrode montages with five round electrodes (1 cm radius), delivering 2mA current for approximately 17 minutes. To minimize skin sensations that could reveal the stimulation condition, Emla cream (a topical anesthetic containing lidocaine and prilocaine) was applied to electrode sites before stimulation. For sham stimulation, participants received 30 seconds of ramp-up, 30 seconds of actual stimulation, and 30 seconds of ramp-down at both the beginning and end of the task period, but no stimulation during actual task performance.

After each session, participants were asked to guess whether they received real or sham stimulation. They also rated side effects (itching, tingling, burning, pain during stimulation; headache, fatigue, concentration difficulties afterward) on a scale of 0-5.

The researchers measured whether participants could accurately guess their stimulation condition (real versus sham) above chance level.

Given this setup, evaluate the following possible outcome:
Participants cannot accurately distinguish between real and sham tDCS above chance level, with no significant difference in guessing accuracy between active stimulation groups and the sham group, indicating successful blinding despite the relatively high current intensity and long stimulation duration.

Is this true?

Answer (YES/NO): YES